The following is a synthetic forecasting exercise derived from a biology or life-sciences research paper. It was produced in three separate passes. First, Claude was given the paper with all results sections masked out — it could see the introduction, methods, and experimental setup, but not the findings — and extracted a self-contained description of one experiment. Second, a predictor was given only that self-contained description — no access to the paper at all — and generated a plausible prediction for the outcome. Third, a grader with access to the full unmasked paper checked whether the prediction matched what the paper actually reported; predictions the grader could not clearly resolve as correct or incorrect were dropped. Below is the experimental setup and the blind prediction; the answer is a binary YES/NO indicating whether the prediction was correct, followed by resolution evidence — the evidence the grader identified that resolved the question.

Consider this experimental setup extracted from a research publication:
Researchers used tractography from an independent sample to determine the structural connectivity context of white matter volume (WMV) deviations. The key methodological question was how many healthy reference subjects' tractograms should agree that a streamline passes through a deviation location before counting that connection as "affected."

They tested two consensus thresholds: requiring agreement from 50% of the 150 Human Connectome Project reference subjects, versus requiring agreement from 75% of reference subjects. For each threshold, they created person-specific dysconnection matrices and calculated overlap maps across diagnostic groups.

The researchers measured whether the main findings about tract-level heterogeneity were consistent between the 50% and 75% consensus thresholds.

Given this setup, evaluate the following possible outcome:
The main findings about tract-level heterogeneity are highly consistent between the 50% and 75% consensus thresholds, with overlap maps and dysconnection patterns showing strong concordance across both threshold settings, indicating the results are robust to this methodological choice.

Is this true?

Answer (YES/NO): YES